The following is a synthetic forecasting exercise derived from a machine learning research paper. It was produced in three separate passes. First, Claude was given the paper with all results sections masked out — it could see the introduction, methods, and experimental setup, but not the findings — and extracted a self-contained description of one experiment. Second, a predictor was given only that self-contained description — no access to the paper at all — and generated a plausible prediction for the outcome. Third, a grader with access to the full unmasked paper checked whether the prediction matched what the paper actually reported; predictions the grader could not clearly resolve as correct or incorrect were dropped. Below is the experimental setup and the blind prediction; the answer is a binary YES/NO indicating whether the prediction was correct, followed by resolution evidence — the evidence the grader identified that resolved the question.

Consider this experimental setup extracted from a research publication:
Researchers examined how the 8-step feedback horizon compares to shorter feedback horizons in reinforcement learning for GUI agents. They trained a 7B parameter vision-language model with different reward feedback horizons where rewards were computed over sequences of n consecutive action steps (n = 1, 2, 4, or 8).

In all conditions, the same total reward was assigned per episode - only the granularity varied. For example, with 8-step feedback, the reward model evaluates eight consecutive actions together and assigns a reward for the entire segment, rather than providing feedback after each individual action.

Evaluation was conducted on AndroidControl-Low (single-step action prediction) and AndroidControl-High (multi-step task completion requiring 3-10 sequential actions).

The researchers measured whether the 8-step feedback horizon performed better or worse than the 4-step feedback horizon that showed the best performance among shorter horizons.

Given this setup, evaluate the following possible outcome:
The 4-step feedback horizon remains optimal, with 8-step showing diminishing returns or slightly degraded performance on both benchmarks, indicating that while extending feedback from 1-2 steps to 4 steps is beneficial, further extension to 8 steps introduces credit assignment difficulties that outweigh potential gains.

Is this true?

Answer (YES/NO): YES